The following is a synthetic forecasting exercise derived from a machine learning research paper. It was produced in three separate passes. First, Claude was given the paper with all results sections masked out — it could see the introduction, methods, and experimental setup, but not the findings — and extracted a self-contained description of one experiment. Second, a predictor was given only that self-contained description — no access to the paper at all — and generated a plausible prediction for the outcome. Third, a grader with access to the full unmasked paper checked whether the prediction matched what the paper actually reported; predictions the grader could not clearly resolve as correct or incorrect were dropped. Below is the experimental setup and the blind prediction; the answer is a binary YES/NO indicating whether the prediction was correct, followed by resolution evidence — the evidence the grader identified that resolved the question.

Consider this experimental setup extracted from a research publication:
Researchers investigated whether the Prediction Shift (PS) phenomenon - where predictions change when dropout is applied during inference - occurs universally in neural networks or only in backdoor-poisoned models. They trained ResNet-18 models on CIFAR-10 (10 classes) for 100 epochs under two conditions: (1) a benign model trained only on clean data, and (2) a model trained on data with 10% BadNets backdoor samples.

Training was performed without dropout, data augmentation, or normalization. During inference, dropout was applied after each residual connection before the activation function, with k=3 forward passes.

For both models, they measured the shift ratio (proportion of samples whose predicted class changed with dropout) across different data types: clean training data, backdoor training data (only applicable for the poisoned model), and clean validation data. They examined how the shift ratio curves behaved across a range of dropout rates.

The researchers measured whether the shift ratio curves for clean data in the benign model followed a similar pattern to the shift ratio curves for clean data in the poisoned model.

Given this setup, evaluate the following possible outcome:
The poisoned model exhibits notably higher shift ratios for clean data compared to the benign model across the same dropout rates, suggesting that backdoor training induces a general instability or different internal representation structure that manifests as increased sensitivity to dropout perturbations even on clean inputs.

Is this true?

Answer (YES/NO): NO